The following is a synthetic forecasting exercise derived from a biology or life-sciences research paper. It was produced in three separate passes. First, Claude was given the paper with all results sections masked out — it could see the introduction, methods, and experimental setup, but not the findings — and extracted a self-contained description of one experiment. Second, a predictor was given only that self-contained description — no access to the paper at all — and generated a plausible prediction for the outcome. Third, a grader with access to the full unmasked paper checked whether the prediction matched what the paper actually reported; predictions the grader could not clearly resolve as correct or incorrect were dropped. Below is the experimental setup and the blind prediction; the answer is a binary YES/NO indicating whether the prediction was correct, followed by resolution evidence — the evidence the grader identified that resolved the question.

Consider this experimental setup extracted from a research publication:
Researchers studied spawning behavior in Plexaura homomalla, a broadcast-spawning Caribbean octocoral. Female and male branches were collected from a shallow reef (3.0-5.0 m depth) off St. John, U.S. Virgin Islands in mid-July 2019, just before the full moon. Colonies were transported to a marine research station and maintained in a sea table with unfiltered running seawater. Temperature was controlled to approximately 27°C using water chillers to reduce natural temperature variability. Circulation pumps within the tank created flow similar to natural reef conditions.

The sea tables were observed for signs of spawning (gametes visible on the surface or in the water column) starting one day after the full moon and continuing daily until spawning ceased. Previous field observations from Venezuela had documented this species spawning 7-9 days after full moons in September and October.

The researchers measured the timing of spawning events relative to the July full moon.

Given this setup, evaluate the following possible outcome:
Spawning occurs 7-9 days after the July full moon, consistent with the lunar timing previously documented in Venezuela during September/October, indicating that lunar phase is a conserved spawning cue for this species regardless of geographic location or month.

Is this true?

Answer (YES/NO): NO